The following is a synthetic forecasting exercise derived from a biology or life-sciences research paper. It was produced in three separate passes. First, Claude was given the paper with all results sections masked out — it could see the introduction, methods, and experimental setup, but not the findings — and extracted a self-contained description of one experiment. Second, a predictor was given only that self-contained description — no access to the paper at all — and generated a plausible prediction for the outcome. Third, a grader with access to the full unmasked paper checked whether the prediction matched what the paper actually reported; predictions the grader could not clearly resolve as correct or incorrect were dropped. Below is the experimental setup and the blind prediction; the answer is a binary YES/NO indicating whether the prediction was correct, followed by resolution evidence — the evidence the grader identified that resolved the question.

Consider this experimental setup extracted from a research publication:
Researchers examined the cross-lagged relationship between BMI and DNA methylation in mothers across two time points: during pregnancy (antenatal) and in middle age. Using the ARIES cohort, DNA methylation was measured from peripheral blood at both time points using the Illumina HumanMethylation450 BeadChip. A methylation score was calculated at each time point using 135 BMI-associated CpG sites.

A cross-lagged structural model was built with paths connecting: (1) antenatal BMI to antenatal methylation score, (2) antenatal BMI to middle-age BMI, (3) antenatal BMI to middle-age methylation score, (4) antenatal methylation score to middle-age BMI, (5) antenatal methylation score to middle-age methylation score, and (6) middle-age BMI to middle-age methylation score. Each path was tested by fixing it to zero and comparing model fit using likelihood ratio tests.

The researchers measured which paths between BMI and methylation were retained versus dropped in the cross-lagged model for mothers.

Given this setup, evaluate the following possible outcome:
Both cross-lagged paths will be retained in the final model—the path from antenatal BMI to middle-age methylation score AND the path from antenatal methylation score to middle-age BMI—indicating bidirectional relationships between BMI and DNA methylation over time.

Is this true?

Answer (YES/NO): NO